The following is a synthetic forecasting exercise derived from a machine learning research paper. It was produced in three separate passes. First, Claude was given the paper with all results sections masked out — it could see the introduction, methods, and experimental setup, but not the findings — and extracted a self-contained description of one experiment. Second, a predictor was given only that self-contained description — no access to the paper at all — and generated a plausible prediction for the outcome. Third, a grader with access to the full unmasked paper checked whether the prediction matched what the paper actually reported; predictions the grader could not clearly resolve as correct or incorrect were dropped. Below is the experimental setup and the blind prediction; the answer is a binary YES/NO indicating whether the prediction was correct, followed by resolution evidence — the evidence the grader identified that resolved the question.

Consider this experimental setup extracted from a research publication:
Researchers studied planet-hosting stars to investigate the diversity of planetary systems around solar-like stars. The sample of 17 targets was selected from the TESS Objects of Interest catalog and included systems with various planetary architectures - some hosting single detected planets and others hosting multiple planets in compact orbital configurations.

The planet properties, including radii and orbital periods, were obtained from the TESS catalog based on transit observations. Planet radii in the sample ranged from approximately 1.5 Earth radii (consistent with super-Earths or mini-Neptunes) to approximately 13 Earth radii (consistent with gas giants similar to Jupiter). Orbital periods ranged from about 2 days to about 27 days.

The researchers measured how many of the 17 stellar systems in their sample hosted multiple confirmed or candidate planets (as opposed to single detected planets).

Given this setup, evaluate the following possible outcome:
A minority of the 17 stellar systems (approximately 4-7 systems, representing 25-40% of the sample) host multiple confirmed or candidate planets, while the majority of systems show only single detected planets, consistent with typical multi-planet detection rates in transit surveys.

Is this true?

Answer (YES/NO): NO